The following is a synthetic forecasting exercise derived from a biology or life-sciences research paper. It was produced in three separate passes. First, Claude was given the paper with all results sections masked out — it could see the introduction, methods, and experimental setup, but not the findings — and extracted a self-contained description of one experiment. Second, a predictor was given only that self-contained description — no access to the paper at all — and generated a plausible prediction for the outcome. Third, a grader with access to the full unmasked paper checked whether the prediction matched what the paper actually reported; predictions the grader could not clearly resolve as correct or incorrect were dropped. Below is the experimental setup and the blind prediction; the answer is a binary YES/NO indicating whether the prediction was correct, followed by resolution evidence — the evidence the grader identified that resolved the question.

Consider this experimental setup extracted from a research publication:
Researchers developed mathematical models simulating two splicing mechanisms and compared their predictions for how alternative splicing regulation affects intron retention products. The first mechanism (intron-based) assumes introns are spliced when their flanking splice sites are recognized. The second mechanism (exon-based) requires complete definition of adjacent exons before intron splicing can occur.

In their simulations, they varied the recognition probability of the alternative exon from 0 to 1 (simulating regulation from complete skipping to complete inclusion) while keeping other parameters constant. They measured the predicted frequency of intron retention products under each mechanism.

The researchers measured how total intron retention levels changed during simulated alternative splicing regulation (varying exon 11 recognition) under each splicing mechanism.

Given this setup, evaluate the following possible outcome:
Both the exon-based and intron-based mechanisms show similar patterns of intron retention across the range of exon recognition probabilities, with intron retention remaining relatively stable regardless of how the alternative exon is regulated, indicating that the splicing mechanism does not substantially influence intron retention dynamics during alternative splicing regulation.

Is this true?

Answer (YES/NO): NO